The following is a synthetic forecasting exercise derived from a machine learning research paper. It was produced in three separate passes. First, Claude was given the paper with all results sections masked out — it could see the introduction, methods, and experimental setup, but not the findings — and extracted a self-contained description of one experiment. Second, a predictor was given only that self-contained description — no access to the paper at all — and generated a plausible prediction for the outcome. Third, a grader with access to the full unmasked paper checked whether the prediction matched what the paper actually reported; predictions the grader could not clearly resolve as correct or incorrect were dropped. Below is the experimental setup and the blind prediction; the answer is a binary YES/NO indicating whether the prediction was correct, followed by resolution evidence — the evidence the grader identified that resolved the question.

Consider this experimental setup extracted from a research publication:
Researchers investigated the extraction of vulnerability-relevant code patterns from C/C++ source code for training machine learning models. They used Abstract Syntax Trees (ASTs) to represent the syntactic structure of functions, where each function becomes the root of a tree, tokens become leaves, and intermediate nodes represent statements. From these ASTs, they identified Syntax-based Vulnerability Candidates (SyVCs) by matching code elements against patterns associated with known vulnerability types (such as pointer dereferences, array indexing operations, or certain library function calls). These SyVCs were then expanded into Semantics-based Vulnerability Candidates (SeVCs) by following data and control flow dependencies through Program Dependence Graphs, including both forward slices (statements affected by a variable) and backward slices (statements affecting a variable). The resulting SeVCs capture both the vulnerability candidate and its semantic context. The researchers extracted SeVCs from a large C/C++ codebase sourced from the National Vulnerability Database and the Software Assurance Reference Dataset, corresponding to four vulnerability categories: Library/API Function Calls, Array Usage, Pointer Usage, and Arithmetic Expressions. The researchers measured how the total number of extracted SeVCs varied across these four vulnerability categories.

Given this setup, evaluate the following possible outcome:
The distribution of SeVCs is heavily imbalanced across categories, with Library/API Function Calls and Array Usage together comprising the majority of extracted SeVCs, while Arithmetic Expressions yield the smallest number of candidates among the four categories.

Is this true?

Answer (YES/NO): NO